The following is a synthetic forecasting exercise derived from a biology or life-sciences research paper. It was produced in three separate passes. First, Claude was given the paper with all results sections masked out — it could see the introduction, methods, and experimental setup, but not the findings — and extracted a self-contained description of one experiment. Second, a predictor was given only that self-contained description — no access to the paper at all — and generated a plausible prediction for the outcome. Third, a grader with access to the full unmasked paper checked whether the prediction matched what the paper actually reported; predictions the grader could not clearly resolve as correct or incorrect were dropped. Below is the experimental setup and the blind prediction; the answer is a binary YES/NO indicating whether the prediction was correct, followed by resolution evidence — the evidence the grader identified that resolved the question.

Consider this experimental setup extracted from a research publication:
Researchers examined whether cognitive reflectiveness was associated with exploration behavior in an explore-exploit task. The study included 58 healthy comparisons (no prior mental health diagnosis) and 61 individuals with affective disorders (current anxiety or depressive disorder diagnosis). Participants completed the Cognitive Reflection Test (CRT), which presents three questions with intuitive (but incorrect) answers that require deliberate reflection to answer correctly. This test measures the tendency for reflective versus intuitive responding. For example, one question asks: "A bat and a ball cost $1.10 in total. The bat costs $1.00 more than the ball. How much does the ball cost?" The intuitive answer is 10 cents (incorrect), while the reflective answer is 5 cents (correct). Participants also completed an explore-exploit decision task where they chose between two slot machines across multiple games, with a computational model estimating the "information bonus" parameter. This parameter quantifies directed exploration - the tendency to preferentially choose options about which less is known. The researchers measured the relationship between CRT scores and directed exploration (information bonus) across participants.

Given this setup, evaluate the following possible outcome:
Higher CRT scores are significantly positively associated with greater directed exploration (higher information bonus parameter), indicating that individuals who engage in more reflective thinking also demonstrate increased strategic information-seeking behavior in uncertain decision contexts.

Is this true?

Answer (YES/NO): YES